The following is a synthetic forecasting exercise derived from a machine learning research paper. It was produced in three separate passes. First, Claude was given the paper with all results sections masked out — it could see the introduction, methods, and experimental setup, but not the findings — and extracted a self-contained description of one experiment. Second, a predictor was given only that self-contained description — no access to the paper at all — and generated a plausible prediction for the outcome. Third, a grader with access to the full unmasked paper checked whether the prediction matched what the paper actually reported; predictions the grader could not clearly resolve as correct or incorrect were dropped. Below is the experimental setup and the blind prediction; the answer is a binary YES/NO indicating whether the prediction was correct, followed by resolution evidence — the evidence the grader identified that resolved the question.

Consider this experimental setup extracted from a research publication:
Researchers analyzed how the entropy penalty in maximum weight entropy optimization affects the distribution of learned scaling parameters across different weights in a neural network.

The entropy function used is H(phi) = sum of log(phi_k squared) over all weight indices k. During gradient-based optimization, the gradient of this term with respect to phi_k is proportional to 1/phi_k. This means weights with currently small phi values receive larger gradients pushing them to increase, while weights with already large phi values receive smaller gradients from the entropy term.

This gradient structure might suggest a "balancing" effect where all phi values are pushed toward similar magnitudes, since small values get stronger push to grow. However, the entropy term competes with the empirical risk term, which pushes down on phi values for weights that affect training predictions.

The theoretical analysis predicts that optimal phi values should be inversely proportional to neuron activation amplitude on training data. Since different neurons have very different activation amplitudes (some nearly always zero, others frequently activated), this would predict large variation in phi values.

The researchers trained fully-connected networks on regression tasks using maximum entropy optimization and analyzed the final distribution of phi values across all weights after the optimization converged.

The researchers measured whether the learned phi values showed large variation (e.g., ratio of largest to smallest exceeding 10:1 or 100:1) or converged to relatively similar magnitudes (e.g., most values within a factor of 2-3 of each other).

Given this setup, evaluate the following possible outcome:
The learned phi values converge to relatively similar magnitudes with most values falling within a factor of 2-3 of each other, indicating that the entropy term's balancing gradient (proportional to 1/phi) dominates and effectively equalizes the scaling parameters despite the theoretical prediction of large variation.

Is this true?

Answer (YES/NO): NO